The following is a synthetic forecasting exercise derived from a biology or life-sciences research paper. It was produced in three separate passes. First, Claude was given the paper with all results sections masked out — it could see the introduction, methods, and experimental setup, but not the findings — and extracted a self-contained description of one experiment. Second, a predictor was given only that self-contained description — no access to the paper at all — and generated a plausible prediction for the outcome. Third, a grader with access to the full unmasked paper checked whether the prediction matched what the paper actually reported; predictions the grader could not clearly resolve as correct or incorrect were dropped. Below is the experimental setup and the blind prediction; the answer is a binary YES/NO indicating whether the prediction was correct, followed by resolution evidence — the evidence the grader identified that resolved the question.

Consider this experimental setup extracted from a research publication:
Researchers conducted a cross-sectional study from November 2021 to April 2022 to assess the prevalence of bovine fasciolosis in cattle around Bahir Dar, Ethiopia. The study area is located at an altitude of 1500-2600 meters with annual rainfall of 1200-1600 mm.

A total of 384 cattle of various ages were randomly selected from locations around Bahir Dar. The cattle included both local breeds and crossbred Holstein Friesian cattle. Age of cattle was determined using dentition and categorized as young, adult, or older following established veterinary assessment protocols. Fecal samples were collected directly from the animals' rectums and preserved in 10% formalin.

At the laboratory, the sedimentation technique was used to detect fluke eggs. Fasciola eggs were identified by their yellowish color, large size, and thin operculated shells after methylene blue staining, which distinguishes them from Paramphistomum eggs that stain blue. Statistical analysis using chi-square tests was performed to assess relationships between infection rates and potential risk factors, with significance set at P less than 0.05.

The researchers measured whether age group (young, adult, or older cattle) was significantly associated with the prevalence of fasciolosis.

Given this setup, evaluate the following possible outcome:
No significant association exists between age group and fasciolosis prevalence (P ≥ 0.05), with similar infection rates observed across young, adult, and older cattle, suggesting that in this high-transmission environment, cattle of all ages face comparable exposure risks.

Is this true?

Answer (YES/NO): YES